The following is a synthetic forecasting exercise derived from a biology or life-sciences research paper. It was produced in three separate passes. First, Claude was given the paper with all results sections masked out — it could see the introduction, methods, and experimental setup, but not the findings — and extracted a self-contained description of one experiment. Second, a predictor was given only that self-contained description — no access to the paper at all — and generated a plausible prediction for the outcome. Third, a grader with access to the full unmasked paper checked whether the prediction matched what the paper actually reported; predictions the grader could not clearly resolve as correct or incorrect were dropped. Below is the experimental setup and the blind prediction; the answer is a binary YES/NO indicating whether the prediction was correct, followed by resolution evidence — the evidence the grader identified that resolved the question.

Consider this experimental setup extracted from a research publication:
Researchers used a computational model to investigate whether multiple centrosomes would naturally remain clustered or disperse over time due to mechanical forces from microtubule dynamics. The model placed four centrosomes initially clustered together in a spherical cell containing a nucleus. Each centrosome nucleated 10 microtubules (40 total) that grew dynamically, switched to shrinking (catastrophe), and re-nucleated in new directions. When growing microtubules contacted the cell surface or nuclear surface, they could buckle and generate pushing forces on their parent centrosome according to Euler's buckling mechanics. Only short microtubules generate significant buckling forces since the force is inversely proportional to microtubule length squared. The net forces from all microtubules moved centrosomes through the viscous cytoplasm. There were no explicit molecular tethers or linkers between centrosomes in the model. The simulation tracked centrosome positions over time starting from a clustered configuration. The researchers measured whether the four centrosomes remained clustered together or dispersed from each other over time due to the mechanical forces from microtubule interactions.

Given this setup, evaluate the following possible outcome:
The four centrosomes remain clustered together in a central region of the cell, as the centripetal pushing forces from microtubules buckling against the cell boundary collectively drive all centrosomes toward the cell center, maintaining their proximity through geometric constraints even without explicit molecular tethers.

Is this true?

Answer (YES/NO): YES